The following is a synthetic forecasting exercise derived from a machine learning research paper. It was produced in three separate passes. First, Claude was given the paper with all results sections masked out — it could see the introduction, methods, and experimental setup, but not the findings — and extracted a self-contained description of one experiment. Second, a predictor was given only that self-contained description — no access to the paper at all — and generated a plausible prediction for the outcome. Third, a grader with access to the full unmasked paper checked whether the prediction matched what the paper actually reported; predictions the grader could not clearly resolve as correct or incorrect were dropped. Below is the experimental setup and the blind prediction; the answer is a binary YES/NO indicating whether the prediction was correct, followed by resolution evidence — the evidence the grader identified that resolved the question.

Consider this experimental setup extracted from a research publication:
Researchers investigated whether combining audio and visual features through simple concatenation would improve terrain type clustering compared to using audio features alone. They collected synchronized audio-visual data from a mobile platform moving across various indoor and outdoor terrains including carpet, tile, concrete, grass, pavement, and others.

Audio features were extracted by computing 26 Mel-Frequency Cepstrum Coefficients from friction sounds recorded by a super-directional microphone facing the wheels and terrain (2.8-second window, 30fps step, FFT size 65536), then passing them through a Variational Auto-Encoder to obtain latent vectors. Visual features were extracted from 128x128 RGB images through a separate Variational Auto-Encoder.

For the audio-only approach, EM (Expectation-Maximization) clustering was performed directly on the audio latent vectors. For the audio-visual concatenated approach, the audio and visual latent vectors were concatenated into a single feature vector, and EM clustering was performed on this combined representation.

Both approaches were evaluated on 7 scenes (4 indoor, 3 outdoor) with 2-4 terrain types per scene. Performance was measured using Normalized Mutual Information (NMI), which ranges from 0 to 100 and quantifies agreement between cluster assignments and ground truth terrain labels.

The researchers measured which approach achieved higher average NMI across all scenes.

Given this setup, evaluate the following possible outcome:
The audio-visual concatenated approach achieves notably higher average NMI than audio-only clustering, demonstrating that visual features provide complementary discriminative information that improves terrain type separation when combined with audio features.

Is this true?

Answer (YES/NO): NO